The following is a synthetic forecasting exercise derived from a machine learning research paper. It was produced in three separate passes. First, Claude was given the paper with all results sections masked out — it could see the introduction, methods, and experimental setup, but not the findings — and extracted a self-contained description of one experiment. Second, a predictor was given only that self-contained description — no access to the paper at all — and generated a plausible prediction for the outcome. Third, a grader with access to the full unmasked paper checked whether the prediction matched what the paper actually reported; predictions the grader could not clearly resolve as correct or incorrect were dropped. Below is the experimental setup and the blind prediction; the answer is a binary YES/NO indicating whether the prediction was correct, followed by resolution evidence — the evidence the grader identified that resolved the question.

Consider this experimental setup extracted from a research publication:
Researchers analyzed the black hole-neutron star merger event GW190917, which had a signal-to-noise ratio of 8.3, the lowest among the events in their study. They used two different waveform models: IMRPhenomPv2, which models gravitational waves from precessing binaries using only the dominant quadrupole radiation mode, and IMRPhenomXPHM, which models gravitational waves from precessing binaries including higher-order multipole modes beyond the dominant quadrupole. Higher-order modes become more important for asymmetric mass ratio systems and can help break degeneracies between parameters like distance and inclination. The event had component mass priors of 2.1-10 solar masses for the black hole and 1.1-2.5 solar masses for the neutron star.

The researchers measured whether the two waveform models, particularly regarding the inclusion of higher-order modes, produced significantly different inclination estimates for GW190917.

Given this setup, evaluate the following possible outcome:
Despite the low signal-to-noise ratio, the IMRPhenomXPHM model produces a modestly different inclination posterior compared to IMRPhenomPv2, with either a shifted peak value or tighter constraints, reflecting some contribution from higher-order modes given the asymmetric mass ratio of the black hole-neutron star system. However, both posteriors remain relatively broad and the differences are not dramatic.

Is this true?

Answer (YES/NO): NO